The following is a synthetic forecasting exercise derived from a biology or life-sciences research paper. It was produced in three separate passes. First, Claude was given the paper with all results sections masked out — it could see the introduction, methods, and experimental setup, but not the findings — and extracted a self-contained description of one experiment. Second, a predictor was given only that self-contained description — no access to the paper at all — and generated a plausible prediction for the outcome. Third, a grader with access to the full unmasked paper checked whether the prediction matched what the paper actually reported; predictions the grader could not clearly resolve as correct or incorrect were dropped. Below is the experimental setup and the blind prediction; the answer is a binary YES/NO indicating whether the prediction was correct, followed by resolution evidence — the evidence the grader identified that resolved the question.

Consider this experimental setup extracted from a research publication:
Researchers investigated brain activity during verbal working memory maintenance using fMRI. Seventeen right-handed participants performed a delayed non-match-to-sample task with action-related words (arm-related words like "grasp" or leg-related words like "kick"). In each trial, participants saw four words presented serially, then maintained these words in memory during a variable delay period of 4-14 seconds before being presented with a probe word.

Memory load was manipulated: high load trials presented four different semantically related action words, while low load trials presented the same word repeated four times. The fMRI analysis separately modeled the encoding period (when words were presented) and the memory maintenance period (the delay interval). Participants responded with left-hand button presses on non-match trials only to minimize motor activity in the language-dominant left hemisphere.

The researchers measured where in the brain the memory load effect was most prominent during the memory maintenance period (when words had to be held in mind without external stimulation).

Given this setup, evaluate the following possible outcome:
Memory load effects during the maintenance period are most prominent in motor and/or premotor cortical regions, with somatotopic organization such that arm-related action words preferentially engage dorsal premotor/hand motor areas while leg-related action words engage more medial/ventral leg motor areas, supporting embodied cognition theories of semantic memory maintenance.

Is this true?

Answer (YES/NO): NO